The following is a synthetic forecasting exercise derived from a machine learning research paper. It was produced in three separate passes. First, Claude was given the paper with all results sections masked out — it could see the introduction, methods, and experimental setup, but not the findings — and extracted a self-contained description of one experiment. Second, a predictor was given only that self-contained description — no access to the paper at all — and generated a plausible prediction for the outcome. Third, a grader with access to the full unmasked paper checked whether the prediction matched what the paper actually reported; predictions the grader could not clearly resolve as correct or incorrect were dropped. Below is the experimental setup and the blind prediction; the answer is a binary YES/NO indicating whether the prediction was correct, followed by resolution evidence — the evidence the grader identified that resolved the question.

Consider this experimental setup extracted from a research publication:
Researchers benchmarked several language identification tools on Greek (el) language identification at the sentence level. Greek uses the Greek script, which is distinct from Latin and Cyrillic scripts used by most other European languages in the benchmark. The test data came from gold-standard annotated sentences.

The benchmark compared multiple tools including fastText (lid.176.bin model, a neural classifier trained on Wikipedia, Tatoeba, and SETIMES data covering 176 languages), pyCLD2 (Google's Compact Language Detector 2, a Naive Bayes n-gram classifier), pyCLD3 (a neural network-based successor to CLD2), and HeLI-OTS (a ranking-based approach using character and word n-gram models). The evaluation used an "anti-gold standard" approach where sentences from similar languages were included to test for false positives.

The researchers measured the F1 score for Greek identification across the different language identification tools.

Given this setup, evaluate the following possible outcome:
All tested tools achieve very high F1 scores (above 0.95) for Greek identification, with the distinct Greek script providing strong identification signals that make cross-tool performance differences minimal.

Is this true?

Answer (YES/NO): YES